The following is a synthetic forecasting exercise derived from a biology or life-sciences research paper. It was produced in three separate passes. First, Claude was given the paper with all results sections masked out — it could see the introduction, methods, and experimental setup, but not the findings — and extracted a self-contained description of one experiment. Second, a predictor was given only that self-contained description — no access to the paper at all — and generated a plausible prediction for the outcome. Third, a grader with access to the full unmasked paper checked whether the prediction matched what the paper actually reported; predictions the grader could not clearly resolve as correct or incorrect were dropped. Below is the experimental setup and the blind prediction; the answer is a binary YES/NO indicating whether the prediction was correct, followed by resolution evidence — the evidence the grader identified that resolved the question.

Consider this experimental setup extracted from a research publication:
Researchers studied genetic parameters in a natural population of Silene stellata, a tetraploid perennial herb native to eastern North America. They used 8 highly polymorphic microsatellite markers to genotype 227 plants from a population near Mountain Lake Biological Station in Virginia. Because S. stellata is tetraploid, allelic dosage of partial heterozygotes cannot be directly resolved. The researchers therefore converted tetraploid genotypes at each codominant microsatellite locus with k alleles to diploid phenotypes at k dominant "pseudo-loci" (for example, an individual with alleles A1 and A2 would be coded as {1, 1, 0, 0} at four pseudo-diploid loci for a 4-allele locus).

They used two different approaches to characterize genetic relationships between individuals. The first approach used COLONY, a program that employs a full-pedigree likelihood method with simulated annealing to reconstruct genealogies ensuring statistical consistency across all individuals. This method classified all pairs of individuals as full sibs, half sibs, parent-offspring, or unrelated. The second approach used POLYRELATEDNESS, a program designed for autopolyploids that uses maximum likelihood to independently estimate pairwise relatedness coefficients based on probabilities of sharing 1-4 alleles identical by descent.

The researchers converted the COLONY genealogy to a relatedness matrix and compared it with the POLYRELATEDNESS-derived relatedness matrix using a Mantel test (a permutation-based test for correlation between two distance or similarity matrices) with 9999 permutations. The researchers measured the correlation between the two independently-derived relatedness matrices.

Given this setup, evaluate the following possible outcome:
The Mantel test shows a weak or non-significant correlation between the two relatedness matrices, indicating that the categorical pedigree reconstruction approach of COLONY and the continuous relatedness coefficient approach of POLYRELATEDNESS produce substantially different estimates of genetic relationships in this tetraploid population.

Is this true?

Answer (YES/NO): NO